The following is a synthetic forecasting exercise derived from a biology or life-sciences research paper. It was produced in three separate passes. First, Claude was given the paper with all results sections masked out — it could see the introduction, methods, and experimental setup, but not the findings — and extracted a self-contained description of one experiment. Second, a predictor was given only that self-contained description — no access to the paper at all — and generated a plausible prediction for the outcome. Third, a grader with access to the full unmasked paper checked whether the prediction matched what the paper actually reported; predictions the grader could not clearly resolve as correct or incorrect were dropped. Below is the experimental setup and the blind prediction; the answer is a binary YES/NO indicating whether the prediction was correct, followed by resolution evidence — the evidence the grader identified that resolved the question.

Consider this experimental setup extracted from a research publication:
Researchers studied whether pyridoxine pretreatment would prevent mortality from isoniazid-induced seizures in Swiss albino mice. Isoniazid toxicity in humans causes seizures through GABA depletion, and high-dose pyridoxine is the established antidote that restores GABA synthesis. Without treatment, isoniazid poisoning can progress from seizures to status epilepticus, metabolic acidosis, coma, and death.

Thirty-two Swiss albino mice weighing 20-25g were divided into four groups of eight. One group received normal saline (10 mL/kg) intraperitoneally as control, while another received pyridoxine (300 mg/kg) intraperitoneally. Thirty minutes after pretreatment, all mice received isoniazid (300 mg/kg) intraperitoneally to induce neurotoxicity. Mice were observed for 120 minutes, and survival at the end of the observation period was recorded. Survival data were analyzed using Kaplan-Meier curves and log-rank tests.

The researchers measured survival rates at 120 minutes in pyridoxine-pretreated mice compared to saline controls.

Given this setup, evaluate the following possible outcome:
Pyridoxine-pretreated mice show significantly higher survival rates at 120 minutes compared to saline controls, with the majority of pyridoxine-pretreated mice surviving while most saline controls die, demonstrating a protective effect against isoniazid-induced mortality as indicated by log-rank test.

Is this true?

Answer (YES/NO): NO